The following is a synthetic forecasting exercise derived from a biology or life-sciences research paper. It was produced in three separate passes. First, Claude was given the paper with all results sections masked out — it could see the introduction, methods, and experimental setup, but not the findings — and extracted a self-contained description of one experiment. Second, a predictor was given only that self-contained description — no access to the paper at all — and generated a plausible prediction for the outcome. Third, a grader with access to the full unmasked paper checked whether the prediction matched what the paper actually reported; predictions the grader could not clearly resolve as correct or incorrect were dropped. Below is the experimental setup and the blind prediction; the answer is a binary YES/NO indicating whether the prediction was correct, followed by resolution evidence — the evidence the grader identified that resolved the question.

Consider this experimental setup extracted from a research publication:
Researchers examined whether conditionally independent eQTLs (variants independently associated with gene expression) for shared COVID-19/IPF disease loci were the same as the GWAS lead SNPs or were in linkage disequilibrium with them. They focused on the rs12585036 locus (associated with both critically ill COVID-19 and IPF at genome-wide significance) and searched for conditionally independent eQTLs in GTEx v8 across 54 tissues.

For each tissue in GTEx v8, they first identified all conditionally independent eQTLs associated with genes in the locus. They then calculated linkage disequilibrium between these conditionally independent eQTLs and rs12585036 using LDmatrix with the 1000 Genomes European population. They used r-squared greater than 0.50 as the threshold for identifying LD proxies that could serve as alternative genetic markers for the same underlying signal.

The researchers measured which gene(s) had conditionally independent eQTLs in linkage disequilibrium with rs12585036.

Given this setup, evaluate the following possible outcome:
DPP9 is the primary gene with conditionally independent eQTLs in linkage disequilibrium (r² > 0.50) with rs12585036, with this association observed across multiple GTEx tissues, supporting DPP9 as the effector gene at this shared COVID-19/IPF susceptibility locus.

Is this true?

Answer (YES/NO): NO